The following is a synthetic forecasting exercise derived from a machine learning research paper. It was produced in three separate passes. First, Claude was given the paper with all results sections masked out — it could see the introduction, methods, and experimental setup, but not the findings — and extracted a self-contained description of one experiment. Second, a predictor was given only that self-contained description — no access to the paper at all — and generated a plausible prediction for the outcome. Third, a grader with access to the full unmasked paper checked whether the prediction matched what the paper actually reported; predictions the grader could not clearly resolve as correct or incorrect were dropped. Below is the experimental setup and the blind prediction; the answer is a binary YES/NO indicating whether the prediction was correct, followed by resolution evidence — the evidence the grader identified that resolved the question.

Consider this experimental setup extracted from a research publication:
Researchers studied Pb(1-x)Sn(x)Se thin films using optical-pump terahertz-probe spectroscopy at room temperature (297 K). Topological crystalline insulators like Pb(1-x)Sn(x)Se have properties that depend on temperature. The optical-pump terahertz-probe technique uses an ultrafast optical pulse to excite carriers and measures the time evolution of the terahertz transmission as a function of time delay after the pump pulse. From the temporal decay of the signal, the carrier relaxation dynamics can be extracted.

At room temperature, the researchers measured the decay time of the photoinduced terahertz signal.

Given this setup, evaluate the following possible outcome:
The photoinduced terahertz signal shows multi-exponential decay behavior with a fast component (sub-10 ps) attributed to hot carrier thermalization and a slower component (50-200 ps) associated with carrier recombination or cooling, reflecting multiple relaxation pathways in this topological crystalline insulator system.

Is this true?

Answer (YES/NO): NO